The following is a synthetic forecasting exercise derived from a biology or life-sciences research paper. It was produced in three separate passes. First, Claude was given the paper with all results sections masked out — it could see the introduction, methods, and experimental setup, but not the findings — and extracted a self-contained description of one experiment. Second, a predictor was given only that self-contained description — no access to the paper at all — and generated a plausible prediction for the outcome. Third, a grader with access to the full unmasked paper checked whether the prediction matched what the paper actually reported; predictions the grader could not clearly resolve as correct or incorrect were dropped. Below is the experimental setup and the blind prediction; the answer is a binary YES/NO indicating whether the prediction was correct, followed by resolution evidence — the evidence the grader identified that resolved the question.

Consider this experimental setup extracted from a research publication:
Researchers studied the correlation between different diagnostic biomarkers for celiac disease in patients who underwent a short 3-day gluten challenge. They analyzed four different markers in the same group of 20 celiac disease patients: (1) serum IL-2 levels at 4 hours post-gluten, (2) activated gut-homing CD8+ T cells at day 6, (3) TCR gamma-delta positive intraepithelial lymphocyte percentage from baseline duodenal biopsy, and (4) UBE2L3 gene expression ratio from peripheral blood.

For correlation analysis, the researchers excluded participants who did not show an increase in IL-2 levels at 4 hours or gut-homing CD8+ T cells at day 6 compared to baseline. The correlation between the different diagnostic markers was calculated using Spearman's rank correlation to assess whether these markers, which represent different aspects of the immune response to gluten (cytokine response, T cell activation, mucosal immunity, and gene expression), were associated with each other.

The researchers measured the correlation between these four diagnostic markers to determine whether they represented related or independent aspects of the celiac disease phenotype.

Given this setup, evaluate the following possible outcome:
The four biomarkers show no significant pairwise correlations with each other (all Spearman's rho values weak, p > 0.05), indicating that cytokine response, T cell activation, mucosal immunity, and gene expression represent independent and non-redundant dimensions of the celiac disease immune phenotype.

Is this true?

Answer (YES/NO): NO